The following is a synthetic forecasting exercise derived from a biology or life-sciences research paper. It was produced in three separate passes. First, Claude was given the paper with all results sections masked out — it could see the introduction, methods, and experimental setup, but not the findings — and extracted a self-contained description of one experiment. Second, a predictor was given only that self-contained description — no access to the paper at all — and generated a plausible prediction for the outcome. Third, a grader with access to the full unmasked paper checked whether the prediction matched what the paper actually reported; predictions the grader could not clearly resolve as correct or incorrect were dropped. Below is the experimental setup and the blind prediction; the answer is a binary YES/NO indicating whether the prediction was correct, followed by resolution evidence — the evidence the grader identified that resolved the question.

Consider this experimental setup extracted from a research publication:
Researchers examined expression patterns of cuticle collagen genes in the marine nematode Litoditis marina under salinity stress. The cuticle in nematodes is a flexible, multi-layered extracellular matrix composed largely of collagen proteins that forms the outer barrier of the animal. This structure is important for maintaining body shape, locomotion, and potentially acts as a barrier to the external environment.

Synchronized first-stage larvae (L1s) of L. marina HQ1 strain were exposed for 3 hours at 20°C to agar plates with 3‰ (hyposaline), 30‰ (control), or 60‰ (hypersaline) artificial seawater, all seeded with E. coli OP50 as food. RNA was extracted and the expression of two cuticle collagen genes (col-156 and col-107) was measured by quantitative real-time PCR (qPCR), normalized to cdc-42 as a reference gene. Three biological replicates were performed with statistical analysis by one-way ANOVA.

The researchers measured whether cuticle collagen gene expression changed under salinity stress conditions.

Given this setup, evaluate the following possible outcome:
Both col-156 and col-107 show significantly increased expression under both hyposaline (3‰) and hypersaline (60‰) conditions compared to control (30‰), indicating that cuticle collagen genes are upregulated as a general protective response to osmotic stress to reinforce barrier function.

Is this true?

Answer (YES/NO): NO